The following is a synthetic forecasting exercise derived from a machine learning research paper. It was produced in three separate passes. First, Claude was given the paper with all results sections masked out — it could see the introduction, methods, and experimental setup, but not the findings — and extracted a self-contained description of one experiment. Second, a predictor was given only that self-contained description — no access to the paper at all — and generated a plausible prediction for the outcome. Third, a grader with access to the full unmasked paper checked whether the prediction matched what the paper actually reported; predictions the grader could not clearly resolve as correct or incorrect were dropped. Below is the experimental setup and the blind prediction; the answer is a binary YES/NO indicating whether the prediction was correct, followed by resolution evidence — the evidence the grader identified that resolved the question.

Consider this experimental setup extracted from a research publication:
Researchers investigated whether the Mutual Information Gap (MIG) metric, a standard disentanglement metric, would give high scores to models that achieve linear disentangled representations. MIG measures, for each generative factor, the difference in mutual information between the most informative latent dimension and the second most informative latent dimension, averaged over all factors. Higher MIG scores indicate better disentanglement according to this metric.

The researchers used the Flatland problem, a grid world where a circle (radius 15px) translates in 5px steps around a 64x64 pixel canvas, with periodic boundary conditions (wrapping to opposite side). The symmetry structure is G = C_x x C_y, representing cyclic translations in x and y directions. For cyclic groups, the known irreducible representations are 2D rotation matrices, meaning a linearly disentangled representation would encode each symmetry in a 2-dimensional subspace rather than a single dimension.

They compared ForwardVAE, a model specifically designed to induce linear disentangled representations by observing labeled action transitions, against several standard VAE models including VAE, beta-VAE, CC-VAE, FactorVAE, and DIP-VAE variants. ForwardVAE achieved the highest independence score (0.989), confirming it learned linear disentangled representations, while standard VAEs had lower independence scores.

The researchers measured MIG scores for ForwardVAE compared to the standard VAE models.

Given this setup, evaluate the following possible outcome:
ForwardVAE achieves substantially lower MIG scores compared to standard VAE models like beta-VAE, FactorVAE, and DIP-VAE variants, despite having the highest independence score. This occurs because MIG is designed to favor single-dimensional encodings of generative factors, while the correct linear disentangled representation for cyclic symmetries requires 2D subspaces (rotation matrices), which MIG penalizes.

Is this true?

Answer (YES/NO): YES